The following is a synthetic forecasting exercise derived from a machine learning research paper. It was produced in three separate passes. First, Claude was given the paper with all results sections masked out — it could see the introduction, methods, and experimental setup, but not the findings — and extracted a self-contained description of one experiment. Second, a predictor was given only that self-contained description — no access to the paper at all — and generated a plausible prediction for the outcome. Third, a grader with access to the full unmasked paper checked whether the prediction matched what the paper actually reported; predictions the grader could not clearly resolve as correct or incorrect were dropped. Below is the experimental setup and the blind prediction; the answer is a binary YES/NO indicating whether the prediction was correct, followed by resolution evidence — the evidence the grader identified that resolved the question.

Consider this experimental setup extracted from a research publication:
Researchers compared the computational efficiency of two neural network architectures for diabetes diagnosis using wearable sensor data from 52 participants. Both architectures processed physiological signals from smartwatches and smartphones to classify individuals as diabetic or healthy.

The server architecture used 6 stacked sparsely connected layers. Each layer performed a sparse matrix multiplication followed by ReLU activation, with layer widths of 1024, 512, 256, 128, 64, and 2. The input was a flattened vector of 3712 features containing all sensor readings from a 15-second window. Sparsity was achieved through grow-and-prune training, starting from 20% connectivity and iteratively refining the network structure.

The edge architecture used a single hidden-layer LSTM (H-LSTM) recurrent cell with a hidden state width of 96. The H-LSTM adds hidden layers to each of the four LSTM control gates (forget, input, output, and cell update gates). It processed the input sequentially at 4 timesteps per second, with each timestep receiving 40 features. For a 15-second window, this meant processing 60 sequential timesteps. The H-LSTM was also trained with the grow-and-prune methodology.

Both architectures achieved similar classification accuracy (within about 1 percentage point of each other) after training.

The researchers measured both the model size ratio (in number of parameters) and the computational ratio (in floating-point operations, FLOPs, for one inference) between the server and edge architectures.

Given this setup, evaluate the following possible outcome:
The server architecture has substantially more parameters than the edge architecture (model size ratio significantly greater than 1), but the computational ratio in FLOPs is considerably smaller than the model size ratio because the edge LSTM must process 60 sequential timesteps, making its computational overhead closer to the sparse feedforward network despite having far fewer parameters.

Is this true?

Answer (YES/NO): YES